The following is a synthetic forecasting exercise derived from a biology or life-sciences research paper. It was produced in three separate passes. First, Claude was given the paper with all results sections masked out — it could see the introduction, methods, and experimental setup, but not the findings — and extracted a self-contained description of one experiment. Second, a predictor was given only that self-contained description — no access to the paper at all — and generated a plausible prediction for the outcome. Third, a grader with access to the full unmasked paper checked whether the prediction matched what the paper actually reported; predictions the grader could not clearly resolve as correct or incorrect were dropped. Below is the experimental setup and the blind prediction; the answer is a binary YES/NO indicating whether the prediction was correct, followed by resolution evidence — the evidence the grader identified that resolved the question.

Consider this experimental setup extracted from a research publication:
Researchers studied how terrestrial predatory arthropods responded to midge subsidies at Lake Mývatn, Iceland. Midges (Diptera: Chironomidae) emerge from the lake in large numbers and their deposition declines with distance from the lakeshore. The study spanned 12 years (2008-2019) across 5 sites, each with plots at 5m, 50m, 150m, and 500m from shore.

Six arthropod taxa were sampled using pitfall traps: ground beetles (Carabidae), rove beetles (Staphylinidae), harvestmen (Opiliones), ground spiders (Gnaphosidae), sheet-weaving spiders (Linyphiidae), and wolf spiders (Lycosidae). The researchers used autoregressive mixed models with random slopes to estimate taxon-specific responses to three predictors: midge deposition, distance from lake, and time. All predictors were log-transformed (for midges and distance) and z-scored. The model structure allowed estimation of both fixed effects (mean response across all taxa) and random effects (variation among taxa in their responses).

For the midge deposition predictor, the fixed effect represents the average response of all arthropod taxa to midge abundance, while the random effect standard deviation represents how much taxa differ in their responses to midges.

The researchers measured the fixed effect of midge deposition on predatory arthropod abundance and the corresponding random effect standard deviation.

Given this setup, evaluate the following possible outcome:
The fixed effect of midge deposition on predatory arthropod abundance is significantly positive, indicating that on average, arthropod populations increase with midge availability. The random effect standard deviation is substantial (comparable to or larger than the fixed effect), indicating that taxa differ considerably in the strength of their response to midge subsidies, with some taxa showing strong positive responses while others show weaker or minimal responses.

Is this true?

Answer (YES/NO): NO